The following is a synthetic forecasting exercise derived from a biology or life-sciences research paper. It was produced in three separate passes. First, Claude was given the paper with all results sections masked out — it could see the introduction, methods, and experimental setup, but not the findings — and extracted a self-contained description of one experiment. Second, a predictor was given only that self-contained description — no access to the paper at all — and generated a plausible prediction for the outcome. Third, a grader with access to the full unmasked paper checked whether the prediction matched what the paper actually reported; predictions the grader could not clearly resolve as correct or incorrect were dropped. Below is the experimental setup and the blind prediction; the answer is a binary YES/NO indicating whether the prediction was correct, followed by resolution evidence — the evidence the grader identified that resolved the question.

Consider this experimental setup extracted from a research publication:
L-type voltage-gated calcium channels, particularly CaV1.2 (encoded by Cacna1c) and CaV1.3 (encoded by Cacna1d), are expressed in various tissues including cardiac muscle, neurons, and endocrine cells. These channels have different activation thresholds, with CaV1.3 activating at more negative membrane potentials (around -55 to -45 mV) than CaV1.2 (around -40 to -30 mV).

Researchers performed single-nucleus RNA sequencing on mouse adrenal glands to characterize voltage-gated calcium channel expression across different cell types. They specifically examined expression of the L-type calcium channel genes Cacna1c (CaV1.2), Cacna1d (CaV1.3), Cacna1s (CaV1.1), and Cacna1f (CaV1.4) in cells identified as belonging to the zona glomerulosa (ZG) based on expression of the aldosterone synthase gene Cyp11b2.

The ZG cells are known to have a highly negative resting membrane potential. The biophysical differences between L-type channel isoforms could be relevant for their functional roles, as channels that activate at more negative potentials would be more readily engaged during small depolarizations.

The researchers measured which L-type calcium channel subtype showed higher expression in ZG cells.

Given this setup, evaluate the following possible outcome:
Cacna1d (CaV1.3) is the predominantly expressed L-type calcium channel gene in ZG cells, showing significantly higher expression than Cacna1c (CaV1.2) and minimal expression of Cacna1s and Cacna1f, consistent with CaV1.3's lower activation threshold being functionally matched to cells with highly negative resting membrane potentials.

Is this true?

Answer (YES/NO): NO